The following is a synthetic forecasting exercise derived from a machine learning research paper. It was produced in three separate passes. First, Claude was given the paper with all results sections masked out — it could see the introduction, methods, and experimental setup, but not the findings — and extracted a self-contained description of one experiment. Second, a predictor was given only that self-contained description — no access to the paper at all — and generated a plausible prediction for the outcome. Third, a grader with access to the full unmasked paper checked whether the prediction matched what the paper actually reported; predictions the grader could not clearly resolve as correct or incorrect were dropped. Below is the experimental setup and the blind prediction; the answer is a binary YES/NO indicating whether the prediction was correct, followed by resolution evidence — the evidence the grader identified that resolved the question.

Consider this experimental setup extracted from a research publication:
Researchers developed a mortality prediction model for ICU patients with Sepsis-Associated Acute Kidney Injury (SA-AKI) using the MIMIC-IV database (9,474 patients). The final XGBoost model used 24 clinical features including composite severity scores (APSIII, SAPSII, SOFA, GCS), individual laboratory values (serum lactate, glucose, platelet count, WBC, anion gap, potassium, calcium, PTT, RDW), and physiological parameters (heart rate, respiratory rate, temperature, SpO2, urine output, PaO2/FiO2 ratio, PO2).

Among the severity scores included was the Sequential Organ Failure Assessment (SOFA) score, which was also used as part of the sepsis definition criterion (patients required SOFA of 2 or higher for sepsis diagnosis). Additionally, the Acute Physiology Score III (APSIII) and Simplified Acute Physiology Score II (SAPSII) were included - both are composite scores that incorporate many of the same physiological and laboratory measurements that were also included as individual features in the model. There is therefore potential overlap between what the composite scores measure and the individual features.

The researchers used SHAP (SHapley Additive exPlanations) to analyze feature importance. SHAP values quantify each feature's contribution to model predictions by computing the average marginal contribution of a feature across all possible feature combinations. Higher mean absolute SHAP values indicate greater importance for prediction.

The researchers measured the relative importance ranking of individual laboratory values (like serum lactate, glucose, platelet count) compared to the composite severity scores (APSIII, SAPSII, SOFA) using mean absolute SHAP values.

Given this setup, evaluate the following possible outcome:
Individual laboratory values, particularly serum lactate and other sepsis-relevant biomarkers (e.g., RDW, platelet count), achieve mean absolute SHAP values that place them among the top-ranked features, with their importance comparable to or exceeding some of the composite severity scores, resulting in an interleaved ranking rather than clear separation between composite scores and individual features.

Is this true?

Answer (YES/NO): YES